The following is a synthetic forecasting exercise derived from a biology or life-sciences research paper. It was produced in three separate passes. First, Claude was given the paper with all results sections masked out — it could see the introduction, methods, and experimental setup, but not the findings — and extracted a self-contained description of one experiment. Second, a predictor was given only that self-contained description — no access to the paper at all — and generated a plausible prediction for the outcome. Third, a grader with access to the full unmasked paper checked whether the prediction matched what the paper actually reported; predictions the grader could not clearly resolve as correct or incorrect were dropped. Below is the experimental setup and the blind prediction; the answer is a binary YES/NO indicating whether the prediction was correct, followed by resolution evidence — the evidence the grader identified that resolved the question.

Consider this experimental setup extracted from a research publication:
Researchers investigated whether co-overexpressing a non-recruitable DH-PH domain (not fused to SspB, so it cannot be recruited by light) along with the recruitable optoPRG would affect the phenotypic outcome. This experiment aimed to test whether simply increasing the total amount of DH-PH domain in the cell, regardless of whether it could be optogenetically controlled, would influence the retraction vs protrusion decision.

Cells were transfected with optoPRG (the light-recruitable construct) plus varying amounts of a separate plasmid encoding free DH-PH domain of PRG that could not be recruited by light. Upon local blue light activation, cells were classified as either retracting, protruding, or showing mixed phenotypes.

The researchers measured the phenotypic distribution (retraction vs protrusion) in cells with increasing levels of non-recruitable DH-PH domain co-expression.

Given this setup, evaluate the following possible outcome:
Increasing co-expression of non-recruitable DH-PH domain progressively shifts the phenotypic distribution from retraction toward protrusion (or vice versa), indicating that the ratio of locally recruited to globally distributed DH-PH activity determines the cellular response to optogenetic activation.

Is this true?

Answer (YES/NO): NO